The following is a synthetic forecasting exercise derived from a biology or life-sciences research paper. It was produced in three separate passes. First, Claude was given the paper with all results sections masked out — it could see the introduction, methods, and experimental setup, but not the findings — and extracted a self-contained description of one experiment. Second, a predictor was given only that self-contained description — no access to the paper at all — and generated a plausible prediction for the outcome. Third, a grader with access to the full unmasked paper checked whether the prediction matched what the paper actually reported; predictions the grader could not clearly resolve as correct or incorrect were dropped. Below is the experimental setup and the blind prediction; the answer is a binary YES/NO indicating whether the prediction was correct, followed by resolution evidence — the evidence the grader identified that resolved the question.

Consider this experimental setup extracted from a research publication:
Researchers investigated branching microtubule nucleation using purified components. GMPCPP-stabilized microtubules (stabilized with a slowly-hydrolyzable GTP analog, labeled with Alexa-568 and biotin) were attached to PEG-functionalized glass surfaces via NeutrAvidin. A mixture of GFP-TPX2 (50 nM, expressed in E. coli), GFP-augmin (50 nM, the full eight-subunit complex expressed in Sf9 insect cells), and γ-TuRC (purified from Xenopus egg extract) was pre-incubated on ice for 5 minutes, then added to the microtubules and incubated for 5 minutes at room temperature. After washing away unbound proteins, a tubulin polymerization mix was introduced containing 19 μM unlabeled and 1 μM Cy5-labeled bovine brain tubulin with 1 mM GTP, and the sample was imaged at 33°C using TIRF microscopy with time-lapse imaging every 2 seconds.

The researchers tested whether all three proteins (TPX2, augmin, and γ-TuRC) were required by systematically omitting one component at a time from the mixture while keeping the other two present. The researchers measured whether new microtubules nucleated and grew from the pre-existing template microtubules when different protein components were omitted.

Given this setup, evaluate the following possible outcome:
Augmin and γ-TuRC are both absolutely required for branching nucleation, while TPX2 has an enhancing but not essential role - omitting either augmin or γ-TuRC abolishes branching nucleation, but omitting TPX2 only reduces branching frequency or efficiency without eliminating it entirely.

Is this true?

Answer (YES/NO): NO